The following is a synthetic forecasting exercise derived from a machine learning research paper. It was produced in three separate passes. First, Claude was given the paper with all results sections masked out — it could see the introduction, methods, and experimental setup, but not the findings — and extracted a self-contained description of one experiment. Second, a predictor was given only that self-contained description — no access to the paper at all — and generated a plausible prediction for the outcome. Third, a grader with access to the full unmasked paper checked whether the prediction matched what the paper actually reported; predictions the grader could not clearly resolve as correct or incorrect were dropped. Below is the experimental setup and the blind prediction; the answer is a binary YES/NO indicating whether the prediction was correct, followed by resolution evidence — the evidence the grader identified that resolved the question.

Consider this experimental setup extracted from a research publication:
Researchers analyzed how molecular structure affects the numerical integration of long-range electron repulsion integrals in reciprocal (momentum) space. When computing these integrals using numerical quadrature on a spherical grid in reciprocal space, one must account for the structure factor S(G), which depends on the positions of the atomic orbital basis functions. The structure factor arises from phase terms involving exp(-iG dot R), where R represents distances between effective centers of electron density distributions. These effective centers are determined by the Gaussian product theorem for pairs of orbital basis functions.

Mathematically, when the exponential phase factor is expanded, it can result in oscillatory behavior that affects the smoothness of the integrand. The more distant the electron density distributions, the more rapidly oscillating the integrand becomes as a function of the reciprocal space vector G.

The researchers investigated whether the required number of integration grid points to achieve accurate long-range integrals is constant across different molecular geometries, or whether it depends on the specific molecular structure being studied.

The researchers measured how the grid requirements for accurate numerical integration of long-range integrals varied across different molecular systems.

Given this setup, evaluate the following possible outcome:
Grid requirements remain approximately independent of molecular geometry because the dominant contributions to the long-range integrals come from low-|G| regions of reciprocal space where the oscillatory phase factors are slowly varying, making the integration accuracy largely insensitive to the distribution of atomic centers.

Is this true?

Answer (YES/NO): NO